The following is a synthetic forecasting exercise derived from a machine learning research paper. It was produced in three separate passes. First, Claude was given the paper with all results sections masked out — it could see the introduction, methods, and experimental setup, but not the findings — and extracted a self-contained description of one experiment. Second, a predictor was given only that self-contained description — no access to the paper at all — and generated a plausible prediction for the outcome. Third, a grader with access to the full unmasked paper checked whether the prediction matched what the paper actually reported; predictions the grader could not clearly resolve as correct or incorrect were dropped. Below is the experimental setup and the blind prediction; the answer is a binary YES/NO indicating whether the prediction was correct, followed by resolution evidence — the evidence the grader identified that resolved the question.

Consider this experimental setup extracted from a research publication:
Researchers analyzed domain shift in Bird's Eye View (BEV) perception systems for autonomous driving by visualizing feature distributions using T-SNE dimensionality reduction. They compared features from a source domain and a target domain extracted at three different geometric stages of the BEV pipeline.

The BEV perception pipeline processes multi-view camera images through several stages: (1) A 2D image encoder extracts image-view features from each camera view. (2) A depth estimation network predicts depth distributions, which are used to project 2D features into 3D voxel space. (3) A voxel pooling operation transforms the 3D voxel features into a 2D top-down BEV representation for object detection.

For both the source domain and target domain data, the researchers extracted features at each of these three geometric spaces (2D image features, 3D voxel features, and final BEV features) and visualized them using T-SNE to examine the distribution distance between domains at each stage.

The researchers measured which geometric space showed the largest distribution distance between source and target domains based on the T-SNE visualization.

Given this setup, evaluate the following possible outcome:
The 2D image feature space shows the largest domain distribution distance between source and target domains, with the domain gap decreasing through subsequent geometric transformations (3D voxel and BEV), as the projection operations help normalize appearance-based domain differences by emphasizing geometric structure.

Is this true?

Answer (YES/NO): NO